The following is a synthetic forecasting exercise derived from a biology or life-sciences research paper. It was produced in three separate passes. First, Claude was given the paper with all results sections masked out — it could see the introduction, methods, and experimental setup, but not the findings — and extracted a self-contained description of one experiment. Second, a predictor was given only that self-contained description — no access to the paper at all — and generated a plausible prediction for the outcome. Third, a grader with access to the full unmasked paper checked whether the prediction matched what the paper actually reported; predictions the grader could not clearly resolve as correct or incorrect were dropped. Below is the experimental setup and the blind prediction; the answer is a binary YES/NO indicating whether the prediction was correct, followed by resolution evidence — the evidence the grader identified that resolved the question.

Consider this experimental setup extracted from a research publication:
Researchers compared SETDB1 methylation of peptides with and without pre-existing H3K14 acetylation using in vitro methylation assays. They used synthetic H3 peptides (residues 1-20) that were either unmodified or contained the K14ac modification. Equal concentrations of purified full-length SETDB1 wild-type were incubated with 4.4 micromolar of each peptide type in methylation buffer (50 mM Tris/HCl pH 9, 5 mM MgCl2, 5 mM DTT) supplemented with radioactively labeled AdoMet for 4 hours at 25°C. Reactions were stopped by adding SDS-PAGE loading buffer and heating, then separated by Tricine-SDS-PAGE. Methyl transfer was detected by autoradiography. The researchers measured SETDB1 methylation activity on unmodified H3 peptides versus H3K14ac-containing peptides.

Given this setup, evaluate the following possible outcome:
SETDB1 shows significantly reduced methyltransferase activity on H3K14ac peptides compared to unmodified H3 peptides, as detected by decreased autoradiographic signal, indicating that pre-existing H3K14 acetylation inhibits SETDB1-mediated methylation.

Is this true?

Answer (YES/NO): YES